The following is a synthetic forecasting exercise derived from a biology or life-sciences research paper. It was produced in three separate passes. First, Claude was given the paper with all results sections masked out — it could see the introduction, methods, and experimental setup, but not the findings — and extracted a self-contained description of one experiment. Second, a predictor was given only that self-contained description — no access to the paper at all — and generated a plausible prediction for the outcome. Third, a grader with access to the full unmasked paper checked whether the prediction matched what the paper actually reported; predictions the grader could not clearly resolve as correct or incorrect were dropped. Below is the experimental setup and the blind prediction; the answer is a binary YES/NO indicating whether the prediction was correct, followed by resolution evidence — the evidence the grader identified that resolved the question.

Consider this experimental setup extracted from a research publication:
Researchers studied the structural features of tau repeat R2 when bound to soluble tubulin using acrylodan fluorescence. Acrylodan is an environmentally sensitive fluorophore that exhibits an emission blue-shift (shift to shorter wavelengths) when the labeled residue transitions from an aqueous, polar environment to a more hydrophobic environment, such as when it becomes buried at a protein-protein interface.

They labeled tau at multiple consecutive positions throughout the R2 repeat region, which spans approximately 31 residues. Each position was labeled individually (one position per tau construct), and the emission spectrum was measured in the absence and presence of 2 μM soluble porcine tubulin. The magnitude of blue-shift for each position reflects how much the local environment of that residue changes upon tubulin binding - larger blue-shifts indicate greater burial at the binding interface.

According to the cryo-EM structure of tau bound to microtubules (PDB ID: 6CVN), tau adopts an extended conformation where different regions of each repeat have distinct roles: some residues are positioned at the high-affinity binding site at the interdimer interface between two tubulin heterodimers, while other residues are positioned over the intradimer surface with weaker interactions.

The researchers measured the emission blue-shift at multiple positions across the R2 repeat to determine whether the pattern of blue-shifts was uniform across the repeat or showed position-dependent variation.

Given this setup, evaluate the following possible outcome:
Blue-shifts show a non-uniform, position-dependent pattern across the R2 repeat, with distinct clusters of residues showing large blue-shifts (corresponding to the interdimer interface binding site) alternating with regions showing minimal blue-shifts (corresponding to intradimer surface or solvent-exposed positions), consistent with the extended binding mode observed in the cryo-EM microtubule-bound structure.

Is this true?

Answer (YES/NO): NO